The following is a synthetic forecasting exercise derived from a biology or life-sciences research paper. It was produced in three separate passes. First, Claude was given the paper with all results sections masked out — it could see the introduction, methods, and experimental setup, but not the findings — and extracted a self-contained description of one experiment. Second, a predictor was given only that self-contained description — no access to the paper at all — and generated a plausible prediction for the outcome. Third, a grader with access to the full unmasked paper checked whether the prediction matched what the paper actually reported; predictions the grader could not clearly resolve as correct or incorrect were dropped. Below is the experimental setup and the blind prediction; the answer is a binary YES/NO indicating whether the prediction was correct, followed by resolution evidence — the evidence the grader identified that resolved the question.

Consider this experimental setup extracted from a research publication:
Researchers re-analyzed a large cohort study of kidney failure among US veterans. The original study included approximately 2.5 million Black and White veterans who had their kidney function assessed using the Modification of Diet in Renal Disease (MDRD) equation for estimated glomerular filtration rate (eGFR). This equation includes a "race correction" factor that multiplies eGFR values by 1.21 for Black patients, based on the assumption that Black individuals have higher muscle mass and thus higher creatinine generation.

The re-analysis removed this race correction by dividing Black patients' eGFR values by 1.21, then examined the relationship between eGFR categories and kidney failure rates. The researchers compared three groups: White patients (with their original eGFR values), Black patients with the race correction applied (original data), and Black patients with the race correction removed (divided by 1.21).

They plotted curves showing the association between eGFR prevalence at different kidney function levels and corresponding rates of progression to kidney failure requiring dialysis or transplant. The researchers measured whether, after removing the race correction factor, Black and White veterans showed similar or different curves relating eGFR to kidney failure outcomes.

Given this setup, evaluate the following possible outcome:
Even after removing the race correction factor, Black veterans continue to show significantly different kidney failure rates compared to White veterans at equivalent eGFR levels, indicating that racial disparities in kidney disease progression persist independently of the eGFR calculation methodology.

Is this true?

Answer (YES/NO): NO